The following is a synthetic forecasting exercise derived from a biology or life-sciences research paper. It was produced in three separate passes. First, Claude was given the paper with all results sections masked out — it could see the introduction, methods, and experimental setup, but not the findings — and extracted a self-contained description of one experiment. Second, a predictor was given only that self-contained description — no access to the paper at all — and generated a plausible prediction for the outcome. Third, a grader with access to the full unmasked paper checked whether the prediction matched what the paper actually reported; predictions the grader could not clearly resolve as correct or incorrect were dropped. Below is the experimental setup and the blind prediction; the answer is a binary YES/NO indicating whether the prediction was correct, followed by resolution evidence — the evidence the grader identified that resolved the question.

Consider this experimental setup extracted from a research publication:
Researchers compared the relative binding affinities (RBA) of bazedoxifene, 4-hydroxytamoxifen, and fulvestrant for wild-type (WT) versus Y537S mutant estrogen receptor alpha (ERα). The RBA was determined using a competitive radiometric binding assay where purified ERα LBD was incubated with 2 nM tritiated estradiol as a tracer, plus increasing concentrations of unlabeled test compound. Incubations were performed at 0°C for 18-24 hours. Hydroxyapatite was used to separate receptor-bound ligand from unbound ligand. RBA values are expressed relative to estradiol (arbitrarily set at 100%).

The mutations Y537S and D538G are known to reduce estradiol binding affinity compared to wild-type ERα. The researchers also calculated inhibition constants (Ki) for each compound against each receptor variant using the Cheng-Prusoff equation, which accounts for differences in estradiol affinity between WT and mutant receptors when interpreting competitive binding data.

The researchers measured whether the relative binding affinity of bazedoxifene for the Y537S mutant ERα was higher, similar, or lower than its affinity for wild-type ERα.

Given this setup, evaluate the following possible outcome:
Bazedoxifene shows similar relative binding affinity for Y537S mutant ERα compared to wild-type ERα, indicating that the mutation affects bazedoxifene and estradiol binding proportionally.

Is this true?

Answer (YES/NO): NO